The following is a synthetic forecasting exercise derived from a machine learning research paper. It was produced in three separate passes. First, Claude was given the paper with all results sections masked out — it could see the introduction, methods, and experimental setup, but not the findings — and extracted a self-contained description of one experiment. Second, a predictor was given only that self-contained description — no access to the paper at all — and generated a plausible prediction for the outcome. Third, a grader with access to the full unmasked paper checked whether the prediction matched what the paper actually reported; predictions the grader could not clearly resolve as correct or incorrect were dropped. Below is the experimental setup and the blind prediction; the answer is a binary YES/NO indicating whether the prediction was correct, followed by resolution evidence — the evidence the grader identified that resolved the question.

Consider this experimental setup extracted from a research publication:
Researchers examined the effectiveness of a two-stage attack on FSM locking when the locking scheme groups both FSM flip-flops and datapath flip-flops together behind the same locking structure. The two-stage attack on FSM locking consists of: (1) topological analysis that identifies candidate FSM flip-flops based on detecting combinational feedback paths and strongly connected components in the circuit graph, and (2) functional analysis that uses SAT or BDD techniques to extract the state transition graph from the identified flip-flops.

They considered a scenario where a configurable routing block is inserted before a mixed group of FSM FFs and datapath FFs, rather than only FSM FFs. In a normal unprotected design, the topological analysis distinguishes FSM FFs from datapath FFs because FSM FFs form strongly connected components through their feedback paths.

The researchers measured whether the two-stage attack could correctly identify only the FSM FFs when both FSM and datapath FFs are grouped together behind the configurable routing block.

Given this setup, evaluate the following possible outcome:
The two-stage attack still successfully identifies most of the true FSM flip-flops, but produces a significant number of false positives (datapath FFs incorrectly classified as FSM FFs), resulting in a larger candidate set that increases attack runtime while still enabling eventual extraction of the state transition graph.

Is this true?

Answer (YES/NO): NO